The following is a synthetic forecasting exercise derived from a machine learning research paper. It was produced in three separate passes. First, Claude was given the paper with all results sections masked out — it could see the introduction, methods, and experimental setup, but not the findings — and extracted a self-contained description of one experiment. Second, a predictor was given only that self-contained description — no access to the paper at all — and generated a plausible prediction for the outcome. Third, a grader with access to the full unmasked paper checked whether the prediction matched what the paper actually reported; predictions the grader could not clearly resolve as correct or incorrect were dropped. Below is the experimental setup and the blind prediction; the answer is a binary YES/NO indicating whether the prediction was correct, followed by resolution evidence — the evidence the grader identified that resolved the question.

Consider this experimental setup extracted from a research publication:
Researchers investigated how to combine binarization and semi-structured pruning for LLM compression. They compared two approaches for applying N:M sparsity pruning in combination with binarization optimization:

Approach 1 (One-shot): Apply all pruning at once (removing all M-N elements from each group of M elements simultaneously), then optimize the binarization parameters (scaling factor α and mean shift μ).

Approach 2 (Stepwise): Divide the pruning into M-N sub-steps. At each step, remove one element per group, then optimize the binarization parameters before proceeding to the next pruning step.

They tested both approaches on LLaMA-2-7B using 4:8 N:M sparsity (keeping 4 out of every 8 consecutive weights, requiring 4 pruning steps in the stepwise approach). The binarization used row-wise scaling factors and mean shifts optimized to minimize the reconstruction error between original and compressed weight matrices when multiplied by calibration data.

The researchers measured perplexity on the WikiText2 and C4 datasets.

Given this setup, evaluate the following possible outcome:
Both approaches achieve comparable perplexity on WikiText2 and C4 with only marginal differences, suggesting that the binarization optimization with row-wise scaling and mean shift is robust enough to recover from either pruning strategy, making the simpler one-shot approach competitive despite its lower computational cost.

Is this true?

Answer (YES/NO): NO